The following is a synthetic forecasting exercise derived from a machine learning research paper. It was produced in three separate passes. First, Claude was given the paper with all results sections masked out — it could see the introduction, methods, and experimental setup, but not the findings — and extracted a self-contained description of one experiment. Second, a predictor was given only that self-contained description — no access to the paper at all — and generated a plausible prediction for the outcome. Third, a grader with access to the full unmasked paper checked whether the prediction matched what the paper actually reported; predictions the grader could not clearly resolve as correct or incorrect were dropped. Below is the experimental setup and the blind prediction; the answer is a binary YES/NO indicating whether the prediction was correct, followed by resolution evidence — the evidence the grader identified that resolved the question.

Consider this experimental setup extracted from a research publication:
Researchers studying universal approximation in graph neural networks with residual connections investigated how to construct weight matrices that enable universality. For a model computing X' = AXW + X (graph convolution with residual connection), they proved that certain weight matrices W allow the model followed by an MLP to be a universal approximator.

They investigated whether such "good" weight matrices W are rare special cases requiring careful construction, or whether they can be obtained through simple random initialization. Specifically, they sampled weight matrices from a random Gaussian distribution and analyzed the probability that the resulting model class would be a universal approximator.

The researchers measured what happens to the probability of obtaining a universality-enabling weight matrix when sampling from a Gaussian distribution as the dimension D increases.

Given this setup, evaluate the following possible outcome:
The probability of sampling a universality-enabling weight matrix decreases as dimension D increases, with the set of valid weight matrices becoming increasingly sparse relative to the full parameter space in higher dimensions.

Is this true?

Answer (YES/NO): NO